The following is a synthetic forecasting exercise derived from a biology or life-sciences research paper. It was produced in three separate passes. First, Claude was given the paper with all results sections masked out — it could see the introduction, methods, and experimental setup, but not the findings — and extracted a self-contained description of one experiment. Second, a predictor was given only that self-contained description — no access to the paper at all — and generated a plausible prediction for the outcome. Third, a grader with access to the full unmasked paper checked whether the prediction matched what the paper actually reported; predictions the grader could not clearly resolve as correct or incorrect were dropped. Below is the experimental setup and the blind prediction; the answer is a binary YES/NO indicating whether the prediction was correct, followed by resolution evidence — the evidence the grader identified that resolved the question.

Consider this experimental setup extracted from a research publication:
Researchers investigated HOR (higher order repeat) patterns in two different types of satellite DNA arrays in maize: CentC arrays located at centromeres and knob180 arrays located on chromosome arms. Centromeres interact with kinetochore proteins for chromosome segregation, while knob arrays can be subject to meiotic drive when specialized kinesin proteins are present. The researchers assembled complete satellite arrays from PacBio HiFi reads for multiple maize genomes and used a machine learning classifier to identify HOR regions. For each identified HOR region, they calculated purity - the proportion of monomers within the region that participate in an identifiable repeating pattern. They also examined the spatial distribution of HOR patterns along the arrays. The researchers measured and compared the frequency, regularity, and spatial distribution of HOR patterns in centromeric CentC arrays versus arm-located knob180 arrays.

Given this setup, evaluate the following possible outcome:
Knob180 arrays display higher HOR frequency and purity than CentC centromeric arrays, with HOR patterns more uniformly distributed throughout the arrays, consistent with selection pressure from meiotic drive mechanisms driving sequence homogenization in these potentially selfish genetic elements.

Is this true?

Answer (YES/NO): NO